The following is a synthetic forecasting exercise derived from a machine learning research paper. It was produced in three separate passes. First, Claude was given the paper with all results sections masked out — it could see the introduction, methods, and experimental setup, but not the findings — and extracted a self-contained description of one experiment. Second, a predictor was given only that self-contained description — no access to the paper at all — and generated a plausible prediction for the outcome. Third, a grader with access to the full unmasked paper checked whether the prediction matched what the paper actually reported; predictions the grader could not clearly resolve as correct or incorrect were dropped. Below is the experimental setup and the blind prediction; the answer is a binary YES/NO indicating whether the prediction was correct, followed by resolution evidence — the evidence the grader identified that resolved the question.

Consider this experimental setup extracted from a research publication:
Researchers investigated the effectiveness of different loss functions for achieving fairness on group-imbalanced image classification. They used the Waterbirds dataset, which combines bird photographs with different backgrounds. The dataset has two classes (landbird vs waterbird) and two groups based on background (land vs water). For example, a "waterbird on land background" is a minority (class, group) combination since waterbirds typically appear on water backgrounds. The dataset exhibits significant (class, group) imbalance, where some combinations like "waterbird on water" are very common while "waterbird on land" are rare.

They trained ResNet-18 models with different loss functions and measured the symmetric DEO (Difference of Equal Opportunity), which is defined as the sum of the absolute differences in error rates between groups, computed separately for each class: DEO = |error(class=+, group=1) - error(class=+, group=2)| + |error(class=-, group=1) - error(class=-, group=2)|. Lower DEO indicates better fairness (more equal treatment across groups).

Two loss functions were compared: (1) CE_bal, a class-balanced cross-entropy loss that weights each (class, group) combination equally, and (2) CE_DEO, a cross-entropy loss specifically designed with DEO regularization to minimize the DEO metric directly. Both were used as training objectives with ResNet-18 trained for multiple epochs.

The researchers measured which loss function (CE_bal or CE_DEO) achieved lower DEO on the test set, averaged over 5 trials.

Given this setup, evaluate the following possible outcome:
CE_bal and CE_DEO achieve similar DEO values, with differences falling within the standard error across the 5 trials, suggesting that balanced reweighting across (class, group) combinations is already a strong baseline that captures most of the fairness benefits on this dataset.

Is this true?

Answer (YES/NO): NO